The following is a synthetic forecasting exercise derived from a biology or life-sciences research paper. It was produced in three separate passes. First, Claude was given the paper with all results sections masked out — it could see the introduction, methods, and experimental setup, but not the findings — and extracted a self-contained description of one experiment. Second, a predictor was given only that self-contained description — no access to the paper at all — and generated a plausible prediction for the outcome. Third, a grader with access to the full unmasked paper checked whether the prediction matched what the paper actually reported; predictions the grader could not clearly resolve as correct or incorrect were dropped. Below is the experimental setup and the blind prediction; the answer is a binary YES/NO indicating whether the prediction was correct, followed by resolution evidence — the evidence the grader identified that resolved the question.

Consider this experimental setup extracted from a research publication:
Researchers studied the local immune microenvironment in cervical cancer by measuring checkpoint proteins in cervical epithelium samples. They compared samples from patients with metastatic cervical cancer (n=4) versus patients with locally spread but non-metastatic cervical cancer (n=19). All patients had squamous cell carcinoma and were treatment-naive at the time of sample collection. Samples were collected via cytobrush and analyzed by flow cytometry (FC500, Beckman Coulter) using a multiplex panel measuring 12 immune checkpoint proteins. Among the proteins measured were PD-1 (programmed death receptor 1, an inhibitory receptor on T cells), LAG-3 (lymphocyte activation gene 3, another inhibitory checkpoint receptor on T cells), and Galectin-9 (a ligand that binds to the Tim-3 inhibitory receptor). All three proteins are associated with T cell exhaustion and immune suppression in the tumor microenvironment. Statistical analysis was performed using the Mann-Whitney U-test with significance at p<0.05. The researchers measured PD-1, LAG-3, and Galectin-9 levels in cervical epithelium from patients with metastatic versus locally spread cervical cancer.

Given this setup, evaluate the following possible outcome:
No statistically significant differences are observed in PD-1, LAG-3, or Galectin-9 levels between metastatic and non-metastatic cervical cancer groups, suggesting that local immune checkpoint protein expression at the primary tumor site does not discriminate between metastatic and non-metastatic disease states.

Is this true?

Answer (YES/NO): NO